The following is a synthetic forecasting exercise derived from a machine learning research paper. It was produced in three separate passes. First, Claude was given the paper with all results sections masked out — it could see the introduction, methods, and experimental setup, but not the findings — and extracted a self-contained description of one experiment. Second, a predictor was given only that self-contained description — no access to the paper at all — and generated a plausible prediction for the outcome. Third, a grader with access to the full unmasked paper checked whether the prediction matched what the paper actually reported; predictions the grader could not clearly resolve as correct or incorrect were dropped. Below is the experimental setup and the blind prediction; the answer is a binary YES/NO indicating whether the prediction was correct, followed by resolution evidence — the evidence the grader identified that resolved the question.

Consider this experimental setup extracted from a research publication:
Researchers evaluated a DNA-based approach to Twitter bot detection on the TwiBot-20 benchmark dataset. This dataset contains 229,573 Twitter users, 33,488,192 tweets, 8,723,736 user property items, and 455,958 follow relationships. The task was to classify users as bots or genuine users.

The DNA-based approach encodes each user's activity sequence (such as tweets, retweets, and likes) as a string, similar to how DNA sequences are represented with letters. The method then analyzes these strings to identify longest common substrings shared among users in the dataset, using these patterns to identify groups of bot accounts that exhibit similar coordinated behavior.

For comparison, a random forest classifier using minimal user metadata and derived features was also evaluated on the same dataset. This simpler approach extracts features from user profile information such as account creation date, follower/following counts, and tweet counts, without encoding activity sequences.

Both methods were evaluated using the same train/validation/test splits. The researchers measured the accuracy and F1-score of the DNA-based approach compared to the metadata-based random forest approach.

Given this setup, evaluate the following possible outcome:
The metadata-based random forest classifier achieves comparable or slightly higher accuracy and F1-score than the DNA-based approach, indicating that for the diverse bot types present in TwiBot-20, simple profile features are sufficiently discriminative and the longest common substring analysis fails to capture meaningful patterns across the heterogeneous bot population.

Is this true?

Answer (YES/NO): NO